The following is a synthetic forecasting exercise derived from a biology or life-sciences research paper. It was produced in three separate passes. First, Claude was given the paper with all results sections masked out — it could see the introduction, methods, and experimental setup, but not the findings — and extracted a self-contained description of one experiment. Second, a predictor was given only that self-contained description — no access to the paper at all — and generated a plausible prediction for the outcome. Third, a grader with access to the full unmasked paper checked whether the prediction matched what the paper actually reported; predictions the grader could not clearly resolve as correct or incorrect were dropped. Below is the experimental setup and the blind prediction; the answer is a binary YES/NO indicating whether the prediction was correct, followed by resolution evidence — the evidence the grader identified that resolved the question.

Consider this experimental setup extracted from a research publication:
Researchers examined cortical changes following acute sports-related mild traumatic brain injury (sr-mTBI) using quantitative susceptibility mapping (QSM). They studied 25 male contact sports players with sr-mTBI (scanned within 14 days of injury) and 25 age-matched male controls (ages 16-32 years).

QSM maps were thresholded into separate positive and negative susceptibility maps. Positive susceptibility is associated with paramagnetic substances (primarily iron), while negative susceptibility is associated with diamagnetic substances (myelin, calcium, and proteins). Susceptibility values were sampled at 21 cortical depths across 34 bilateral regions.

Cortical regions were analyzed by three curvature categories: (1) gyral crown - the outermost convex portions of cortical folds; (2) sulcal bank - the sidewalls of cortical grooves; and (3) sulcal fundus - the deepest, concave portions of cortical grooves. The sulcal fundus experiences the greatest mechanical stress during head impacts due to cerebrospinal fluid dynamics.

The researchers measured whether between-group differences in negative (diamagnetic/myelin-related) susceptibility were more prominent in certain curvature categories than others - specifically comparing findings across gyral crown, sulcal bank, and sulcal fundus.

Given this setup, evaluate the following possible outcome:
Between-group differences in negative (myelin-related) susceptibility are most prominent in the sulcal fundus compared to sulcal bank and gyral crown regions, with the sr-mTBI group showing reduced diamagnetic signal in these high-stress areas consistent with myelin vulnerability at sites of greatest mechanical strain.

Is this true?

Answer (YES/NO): NO